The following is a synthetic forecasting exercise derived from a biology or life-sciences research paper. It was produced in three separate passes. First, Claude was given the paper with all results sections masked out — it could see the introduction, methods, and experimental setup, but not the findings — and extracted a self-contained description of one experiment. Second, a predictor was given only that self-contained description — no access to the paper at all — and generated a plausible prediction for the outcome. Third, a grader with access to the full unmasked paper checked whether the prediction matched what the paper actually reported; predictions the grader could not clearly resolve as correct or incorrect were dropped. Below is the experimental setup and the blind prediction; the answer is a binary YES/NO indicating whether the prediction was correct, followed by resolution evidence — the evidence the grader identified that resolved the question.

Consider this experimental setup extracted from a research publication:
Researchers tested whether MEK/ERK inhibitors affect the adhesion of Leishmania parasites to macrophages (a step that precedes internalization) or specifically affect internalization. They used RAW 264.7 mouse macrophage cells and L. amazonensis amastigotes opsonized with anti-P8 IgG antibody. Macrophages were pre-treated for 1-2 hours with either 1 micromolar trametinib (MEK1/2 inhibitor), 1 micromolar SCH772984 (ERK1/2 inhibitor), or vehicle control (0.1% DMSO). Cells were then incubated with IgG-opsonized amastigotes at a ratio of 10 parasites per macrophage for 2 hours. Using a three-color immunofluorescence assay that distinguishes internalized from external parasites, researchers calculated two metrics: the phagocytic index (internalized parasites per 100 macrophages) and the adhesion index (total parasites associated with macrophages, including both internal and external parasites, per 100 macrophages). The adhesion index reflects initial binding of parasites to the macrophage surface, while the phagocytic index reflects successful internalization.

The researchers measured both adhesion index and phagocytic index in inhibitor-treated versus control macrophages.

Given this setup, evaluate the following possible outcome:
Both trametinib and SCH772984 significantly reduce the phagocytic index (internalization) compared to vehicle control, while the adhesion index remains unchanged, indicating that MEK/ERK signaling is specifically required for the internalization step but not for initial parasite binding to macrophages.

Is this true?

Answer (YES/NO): YES